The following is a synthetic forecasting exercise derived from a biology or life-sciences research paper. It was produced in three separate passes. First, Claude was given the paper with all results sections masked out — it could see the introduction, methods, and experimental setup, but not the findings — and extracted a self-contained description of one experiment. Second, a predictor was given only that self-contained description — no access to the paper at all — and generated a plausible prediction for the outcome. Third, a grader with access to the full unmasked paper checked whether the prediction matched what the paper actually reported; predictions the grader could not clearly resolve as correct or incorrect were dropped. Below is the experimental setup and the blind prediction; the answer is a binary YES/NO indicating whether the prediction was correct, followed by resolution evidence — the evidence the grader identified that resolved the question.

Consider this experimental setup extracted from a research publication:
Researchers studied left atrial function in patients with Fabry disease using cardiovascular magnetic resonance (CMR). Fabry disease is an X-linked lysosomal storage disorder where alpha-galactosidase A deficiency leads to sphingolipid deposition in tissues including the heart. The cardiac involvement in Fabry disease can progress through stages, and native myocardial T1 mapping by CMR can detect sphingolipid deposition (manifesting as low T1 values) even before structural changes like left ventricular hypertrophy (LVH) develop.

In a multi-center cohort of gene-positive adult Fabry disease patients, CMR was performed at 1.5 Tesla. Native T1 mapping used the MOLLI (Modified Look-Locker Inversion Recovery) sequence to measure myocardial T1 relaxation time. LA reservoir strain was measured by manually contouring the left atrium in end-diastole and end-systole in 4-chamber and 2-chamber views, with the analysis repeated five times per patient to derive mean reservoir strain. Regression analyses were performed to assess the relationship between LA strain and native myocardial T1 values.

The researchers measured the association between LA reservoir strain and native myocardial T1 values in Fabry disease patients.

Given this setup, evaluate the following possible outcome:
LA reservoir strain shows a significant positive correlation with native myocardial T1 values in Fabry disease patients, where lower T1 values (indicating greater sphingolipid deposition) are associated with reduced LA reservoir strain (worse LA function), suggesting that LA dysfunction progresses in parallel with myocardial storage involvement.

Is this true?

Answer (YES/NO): NO